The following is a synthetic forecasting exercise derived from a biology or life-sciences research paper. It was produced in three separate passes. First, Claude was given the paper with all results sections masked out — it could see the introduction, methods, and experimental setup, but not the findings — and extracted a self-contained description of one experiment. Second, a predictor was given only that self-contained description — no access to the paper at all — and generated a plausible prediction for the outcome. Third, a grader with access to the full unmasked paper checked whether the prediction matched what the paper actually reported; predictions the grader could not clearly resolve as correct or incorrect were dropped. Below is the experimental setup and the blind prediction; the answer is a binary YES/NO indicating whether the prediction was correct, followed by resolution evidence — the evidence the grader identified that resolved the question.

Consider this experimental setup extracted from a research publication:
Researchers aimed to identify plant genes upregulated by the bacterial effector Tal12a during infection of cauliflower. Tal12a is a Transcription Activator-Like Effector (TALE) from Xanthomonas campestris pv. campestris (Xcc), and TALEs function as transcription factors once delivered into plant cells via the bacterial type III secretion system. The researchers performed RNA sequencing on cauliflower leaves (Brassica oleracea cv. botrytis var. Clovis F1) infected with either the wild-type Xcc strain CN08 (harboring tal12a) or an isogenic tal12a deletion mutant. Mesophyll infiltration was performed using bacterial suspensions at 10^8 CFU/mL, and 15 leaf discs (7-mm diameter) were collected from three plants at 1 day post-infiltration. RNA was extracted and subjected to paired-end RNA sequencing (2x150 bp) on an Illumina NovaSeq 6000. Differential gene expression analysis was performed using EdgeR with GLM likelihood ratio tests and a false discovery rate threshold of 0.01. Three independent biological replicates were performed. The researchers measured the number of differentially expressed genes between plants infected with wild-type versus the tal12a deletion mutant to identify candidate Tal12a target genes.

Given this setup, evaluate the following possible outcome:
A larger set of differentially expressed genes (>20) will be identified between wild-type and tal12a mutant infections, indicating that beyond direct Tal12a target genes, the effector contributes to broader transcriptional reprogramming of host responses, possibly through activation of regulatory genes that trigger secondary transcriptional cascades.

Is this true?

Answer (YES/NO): YES